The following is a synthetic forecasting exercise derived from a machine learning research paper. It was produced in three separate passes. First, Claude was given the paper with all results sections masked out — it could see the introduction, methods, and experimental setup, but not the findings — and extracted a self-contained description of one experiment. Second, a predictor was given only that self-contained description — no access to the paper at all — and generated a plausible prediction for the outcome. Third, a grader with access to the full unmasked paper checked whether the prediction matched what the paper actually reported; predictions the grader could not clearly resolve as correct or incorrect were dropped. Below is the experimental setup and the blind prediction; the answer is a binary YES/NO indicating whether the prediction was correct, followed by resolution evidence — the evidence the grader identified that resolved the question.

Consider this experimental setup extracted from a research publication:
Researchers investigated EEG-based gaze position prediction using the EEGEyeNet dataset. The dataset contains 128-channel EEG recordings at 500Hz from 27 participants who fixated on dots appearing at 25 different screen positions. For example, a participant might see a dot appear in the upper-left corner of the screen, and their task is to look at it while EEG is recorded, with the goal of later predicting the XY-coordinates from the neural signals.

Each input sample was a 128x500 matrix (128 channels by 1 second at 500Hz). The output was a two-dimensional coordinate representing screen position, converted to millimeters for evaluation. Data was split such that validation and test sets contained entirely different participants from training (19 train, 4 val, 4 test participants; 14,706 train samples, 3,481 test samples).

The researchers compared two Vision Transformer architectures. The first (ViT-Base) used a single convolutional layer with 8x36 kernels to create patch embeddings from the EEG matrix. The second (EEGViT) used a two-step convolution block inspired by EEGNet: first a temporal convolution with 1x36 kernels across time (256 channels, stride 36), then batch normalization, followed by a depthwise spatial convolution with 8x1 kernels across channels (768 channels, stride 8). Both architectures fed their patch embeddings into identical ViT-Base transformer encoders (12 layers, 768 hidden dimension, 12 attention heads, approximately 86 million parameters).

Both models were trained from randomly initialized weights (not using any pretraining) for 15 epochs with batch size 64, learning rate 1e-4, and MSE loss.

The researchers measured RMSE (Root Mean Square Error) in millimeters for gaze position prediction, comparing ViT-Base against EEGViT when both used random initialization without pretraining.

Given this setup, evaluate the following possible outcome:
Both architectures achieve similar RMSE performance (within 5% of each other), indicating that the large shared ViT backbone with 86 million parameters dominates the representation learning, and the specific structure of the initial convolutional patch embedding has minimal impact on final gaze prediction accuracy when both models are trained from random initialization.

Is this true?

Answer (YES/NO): YES